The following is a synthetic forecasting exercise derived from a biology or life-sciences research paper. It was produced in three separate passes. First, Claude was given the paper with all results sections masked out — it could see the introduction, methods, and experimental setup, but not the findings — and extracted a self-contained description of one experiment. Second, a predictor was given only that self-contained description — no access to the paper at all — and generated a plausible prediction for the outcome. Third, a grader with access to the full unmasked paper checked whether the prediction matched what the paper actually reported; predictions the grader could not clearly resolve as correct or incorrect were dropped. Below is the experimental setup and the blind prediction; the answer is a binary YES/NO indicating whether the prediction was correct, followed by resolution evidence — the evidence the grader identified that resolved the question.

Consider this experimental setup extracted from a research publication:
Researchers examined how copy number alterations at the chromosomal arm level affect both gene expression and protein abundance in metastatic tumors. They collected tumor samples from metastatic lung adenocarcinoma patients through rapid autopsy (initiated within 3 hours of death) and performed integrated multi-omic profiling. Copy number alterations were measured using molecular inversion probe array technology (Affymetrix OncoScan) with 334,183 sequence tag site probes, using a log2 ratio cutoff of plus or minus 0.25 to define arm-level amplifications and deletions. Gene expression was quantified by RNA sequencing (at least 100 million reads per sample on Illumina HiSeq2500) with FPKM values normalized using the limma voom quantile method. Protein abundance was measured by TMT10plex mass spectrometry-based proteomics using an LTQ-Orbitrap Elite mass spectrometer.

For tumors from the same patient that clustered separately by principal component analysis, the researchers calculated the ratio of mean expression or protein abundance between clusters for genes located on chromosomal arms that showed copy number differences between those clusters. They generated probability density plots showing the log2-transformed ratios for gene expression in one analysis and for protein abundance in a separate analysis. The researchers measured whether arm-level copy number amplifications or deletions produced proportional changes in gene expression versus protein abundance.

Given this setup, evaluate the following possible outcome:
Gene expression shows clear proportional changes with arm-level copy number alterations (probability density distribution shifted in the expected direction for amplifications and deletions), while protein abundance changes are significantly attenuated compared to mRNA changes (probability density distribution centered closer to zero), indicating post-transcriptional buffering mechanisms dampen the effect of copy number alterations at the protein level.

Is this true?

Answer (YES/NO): YES